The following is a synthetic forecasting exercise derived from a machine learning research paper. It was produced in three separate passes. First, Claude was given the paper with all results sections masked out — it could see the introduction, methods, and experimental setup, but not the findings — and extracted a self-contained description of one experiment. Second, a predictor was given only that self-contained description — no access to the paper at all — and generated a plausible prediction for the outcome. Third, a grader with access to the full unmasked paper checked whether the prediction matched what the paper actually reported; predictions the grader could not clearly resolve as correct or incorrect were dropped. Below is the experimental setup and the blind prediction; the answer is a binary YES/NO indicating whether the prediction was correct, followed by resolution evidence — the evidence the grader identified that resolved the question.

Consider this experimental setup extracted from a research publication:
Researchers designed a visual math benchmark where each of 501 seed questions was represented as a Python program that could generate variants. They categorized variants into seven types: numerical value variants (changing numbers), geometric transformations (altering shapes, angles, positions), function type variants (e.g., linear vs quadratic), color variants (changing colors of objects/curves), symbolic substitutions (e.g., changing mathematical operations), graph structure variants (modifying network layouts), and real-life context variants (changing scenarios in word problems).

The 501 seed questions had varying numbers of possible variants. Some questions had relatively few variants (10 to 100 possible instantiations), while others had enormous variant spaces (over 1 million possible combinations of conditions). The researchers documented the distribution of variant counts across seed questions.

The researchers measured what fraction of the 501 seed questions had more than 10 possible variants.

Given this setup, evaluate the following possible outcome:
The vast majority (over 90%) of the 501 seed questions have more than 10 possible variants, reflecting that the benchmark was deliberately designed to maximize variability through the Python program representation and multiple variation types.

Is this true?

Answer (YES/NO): YES